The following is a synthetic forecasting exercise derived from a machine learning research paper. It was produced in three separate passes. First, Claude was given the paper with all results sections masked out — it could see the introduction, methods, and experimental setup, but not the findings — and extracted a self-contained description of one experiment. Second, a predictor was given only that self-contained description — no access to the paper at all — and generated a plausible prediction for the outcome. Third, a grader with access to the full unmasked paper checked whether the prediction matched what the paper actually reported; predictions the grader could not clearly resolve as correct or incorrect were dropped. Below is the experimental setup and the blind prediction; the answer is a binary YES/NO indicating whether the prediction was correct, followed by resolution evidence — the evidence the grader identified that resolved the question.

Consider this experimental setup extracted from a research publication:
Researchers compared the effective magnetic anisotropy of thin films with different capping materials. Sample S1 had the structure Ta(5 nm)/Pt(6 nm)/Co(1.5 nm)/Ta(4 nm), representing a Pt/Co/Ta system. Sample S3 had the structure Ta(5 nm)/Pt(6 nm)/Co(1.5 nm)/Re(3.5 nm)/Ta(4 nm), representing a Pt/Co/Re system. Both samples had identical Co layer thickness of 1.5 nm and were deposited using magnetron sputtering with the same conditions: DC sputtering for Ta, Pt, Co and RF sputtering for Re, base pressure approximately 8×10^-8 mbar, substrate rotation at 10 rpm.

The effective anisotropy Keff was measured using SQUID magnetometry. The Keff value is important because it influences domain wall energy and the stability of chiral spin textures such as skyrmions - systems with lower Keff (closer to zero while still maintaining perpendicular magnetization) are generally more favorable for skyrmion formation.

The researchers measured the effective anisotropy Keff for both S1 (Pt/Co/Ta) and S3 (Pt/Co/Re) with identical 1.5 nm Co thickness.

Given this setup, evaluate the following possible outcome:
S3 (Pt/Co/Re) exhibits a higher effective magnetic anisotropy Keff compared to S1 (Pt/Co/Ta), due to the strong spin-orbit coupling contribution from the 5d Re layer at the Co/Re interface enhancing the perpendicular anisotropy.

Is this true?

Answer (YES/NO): NO